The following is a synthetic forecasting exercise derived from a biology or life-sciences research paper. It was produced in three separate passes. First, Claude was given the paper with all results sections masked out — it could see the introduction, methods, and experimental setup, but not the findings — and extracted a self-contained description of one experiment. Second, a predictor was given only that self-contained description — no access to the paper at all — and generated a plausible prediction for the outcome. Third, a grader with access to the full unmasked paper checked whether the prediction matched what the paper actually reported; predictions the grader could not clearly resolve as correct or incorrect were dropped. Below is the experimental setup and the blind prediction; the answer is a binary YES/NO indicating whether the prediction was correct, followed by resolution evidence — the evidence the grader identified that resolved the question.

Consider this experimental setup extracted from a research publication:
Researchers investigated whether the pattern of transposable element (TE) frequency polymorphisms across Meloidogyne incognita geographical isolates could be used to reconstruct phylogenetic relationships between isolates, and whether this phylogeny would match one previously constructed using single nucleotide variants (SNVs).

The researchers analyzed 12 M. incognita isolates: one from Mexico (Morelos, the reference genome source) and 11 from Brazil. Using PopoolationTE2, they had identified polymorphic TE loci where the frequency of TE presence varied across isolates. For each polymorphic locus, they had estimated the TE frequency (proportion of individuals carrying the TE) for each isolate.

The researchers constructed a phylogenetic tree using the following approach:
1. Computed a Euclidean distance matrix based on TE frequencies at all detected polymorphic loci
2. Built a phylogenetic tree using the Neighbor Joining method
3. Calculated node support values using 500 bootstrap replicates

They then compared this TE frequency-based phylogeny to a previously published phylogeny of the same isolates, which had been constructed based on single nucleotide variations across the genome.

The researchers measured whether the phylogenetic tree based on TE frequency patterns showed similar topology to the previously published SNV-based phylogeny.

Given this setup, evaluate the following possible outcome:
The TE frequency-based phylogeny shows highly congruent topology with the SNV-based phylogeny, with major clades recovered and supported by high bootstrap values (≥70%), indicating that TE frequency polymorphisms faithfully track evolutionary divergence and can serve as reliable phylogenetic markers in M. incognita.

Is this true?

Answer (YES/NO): YES